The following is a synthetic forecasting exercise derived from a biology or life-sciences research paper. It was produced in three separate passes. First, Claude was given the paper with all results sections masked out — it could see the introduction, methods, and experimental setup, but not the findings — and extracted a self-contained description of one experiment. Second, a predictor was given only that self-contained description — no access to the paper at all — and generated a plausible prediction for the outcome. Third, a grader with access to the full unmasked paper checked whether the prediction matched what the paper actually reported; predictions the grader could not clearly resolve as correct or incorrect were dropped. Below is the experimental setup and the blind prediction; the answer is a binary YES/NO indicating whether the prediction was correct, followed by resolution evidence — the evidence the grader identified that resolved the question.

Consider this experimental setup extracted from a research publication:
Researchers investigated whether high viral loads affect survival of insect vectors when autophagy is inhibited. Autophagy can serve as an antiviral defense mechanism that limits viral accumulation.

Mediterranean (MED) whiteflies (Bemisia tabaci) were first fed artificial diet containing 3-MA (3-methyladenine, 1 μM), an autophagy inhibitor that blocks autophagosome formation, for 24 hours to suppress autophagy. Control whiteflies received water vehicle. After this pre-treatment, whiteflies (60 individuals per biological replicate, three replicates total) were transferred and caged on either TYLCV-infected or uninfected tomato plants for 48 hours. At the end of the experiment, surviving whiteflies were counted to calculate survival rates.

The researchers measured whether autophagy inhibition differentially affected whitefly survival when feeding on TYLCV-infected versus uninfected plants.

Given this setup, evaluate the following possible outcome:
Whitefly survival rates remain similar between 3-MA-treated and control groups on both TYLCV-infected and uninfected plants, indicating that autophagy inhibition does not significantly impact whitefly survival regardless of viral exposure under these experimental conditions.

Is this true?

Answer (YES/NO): NO